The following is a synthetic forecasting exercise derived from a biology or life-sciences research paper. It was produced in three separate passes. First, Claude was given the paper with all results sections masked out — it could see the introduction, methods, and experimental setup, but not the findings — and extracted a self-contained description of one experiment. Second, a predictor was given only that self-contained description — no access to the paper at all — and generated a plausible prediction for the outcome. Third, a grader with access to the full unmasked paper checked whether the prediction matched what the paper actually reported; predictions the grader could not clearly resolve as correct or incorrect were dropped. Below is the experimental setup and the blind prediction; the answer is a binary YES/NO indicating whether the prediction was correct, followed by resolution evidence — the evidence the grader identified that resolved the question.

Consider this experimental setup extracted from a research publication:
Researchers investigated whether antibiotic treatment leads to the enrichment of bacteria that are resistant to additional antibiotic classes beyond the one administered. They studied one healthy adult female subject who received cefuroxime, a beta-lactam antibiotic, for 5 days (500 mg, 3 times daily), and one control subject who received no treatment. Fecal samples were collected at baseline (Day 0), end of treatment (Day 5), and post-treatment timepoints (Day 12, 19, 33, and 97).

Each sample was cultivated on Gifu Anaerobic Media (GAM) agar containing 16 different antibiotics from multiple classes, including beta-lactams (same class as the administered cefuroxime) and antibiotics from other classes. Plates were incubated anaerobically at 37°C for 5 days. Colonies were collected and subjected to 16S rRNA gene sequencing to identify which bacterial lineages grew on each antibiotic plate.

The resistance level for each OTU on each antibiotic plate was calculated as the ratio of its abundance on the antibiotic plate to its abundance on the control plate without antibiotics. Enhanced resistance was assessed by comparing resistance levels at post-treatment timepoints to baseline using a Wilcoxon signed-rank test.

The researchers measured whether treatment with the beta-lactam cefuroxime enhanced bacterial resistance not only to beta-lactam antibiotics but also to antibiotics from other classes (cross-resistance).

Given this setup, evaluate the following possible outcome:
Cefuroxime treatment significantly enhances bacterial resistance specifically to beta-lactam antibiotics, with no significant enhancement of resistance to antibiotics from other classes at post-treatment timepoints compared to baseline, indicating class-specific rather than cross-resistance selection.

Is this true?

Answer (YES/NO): NO